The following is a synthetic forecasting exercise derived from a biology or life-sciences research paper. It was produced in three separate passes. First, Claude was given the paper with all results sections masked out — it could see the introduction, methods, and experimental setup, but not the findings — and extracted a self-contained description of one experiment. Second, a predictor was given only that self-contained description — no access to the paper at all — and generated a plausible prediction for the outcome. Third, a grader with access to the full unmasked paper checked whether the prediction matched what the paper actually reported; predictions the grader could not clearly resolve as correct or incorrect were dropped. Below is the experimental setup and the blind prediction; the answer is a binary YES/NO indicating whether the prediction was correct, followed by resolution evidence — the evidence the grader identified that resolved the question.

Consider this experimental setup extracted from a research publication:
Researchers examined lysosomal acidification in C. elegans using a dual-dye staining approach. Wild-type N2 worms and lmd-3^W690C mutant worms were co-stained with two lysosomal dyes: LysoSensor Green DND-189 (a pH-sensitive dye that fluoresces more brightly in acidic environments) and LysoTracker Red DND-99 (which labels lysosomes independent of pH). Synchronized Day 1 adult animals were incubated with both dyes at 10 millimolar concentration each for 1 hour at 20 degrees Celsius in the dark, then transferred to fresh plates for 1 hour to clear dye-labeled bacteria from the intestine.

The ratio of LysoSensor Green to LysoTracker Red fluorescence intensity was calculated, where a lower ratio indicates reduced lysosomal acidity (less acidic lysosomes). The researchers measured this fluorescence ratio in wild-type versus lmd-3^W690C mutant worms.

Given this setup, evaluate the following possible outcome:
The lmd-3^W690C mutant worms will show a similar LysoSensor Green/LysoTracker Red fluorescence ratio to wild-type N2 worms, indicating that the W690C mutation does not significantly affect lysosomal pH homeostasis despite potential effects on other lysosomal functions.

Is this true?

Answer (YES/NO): NO